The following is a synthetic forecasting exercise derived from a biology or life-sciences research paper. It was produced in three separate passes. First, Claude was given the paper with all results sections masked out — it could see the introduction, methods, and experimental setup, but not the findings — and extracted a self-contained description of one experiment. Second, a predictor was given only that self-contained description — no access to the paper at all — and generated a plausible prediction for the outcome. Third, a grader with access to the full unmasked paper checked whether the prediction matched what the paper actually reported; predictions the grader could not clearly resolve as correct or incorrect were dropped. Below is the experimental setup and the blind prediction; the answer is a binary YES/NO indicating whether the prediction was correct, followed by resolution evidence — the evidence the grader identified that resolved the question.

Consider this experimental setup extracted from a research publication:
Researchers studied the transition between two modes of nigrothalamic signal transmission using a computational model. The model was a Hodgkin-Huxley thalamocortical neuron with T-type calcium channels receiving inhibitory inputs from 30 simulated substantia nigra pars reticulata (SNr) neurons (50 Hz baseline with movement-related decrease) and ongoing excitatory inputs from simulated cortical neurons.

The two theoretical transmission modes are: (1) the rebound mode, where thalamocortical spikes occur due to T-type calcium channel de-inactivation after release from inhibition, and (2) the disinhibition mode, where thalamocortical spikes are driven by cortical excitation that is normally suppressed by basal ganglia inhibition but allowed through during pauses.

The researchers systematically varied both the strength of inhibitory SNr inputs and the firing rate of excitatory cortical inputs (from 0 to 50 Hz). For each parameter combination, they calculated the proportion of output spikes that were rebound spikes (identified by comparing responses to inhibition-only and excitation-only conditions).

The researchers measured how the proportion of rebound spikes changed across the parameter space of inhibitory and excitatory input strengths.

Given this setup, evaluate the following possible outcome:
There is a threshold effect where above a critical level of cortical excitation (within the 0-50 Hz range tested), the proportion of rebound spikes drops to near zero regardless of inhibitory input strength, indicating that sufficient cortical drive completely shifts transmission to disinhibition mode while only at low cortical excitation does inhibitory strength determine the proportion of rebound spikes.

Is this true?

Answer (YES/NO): NO